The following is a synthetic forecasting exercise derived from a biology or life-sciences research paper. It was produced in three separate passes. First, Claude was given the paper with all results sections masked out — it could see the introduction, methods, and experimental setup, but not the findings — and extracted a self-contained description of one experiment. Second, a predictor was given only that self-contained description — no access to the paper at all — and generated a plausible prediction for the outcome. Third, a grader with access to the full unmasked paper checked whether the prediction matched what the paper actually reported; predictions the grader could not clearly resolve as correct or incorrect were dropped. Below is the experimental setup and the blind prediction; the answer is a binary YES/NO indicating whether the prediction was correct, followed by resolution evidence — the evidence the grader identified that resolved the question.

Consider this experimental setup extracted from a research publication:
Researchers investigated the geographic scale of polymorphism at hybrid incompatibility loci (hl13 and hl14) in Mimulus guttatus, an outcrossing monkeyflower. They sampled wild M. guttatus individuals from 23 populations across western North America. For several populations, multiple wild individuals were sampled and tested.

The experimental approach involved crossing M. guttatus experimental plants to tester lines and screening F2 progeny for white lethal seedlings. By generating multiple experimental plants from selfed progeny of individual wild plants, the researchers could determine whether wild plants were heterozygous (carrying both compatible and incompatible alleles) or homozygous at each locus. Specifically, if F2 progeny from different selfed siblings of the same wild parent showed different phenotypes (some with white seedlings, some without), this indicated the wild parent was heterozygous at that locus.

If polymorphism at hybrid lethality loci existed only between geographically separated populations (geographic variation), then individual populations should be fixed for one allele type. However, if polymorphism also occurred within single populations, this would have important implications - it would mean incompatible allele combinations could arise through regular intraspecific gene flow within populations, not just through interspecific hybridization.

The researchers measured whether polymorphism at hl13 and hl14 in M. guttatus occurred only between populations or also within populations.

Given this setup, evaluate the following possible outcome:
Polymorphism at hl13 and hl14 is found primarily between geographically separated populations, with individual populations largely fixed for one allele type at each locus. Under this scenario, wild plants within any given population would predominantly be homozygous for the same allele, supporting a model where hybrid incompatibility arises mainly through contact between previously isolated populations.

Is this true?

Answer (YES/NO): NO